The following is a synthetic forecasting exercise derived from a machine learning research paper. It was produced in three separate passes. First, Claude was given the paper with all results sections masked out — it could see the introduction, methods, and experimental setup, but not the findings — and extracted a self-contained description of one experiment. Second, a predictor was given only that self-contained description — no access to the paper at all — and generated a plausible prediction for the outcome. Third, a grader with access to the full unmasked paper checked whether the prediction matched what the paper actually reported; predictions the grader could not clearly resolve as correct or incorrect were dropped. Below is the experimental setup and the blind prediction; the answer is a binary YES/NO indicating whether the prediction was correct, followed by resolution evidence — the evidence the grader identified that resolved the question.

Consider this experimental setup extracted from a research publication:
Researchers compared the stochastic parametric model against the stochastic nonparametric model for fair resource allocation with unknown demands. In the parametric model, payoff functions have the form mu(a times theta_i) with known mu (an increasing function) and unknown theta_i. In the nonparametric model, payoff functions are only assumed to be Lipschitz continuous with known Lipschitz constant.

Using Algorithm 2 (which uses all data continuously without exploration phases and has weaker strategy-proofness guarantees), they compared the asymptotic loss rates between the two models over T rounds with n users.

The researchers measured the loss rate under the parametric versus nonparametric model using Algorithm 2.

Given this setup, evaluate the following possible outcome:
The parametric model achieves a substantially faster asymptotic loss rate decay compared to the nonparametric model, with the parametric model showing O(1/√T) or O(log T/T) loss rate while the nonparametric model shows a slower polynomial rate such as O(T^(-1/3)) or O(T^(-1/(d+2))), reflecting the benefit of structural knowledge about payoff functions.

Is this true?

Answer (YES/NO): NO